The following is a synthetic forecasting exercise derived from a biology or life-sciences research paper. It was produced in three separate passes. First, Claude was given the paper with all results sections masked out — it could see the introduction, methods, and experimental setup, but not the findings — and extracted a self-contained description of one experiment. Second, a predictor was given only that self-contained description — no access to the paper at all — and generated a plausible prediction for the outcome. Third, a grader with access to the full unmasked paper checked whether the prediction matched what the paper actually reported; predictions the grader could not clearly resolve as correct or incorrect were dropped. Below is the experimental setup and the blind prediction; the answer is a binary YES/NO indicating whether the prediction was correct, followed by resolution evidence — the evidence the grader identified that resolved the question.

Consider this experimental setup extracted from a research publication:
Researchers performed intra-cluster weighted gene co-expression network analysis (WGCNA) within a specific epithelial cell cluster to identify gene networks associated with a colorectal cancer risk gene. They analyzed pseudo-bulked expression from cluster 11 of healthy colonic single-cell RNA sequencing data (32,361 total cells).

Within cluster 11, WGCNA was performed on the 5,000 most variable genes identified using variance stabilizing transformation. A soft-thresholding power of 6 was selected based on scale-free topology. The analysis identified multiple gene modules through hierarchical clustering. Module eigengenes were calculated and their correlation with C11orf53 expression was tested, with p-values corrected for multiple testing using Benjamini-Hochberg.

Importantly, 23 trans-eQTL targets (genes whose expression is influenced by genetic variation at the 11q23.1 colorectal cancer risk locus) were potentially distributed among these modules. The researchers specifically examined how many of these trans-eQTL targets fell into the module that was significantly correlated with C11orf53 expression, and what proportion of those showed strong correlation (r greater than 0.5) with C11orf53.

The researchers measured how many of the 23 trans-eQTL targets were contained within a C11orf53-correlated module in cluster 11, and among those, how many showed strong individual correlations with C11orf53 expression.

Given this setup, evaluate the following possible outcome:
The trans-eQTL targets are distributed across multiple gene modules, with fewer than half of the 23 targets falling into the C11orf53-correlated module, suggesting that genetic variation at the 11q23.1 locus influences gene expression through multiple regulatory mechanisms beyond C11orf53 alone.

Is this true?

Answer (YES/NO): NO